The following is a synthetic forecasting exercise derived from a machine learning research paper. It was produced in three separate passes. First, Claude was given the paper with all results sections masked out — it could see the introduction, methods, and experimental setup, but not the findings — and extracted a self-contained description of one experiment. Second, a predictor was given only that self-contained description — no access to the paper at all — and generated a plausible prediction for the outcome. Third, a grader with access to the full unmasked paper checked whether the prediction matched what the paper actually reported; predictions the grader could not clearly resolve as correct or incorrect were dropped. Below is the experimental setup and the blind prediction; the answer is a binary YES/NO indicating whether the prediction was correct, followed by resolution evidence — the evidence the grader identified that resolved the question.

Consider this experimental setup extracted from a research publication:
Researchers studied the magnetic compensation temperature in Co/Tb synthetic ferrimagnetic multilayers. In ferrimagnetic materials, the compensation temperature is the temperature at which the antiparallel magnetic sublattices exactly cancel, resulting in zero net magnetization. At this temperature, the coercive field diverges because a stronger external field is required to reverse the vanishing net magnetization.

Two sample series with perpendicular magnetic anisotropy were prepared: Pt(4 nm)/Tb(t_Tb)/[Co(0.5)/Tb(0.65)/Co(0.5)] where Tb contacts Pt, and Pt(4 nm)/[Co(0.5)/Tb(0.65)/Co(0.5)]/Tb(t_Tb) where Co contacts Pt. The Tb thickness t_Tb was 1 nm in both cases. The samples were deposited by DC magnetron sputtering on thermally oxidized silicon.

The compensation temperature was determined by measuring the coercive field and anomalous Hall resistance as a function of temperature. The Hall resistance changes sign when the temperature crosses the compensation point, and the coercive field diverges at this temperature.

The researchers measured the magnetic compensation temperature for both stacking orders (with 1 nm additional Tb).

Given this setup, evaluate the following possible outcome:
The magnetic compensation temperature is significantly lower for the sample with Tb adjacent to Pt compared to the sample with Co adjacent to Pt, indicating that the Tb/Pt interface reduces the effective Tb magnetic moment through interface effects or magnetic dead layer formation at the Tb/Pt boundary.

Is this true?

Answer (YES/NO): NO